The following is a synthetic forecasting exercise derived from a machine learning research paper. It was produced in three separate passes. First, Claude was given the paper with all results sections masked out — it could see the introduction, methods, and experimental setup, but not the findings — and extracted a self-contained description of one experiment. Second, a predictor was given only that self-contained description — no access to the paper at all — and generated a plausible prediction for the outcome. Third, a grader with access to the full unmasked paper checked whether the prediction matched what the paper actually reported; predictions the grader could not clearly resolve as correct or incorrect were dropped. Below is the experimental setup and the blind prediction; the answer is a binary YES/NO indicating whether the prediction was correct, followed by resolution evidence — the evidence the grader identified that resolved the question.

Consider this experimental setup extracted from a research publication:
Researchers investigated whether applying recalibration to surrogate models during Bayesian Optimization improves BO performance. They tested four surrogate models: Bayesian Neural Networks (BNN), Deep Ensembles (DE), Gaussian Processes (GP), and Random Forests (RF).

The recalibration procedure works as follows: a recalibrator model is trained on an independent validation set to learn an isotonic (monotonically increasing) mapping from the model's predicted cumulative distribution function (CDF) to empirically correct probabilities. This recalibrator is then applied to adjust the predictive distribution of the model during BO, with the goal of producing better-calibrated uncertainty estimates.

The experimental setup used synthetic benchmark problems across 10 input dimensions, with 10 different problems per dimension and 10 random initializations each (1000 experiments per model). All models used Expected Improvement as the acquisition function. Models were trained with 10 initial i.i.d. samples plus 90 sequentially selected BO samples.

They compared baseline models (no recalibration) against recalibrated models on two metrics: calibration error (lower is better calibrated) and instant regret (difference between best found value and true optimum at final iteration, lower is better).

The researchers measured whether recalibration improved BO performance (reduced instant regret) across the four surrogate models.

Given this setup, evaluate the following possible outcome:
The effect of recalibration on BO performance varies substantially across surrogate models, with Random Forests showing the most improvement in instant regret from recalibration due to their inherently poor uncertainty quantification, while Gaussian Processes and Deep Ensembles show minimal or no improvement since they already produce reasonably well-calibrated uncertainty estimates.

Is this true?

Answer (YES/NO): NO